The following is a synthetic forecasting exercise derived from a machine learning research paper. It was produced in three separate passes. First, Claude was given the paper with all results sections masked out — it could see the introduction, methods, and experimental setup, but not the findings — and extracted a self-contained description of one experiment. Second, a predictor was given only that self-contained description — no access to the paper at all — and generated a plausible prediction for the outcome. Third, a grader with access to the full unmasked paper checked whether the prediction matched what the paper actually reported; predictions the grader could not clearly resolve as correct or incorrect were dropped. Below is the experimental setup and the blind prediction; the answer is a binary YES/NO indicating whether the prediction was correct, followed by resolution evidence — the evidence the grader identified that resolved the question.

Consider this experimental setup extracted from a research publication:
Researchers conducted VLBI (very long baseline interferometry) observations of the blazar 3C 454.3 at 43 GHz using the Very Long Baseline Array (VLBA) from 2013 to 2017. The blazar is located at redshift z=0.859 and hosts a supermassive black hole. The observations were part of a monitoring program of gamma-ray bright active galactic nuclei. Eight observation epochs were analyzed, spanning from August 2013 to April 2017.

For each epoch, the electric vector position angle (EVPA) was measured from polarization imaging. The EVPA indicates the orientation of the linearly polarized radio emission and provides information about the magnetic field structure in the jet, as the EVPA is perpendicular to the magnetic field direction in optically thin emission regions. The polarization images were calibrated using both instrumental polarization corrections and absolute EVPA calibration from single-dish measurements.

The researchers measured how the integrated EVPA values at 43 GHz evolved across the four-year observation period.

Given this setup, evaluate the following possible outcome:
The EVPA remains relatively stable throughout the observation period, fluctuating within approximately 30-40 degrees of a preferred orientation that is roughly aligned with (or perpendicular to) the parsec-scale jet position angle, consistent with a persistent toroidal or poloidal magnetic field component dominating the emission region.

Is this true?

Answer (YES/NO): NO